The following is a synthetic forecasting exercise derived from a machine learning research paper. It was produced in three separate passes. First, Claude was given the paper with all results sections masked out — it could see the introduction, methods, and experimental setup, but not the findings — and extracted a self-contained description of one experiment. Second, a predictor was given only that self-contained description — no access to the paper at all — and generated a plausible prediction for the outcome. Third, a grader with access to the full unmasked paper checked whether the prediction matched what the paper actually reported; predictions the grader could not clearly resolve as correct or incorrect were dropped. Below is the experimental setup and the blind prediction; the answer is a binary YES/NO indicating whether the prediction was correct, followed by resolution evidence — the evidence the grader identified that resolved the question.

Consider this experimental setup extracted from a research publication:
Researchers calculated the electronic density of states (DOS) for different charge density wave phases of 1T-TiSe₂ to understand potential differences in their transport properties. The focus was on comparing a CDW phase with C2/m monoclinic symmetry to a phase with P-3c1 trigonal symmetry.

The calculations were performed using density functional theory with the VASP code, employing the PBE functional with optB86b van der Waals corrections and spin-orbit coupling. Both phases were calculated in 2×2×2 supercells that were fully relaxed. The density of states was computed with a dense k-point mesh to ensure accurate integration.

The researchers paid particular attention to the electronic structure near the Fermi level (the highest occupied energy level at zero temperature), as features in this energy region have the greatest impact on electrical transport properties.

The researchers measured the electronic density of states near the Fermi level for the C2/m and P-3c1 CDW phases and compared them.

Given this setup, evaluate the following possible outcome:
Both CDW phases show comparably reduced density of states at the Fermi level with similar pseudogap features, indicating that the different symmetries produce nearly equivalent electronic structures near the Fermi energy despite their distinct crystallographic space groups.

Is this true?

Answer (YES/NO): NO